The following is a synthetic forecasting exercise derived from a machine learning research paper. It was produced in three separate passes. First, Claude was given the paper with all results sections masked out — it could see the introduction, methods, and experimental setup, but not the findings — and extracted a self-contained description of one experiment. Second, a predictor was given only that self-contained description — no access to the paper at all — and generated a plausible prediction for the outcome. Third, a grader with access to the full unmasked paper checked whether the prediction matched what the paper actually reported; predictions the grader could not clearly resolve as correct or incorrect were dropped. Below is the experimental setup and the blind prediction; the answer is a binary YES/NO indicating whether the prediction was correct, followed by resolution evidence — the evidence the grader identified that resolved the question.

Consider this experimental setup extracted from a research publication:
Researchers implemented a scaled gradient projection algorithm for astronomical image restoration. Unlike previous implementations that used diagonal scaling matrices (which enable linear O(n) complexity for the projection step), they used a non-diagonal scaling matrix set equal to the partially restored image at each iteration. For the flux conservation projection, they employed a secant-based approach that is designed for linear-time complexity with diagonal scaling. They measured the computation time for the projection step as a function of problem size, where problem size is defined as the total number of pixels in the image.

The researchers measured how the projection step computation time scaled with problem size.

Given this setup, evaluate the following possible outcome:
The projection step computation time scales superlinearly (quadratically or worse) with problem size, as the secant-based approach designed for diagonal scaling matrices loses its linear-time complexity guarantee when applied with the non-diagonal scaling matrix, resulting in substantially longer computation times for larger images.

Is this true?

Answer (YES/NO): NO